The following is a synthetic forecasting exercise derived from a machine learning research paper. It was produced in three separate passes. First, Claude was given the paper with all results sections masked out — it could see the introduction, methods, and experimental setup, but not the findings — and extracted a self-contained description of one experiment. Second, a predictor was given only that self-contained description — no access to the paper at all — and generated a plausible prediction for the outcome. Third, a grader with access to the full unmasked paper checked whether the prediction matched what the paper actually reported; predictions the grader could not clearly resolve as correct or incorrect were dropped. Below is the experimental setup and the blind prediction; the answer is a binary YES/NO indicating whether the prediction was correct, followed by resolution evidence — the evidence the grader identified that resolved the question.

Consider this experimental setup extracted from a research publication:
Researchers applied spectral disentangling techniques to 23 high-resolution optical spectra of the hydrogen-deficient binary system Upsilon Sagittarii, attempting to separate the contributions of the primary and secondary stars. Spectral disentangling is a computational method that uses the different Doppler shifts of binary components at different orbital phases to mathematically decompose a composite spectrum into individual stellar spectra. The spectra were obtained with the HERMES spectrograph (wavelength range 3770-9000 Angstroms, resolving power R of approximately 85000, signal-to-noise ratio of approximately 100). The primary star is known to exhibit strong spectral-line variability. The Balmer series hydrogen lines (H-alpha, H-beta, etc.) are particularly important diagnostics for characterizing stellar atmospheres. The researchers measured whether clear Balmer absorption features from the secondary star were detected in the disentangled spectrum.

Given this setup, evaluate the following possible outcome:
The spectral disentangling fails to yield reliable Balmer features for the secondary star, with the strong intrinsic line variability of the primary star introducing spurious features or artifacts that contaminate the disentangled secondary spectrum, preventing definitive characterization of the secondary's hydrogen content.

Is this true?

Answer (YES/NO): YES